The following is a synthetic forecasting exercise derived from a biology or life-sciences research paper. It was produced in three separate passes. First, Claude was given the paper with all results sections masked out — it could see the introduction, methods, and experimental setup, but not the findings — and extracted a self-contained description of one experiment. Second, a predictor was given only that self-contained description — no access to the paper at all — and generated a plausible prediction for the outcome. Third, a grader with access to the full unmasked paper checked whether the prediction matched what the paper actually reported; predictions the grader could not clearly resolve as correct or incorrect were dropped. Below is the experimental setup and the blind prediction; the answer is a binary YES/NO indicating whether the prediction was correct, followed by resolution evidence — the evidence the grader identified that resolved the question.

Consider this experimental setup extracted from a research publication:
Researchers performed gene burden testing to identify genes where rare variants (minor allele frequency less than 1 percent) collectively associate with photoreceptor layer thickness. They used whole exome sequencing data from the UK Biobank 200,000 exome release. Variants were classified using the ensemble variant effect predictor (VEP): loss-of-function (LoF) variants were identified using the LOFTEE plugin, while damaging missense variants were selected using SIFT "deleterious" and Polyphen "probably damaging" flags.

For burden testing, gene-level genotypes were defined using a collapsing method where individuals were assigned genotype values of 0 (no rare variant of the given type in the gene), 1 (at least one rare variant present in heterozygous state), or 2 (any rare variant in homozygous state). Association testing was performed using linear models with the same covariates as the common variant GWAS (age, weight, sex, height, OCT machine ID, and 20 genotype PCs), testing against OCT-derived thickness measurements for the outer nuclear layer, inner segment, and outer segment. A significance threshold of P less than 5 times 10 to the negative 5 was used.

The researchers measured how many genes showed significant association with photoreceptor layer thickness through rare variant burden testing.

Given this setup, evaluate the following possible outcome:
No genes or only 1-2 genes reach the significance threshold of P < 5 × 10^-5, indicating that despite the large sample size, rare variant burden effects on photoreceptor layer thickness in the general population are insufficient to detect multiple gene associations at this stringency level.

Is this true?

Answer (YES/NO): NO